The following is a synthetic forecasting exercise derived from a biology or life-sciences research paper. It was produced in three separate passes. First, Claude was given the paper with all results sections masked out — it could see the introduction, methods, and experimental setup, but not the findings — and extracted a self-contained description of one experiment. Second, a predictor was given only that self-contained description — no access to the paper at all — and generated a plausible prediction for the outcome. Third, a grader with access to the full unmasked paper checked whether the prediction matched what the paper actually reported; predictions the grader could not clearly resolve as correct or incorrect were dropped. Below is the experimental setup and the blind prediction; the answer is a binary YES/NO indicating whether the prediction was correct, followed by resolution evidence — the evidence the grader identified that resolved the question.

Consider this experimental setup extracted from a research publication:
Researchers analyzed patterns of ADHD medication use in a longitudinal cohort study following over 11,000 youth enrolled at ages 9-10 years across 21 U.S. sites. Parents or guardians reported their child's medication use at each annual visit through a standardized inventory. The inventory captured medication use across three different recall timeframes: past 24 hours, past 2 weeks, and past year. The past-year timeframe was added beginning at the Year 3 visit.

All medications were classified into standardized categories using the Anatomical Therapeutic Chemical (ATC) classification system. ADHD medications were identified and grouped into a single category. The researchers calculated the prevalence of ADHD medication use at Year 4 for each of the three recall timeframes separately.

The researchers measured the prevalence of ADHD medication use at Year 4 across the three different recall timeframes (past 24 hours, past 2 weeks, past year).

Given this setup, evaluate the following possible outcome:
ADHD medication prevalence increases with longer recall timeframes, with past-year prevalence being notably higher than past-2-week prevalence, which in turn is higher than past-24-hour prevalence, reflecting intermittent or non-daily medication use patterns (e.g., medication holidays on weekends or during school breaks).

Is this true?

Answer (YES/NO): YES